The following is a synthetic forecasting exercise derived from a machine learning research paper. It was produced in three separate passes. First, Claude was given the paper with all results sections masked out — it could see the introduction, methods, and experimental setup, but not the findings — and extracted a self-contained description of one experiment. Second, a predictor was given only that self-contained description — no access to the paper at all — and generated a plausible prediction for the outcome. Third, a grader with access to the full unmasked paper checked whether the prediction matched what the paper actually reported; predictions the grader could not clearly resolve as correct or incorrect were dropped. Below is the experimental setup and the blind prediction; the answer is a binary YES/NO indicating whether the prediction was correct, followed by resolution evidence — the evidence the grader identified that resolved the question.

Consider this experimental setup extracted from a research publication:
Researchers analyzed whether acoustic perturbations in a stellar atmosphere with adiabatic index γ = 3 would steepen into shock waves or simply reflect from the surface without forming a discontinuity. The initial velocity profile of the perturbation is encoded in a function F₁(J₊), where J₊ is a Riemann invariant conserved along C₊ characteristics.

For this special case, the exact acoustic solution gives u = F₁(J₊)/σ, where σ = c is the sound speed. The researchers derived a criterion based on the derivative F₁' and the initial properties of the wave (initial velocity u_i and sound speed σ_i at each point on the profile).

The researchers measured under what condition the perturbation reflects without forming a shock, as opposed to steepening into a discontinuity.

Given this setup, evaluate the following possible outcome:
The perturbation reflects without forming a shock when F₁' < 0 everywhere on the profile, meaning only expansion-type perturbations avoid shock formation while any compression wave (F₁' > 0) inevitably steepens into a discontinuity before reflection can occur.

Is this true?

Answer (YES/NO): NO